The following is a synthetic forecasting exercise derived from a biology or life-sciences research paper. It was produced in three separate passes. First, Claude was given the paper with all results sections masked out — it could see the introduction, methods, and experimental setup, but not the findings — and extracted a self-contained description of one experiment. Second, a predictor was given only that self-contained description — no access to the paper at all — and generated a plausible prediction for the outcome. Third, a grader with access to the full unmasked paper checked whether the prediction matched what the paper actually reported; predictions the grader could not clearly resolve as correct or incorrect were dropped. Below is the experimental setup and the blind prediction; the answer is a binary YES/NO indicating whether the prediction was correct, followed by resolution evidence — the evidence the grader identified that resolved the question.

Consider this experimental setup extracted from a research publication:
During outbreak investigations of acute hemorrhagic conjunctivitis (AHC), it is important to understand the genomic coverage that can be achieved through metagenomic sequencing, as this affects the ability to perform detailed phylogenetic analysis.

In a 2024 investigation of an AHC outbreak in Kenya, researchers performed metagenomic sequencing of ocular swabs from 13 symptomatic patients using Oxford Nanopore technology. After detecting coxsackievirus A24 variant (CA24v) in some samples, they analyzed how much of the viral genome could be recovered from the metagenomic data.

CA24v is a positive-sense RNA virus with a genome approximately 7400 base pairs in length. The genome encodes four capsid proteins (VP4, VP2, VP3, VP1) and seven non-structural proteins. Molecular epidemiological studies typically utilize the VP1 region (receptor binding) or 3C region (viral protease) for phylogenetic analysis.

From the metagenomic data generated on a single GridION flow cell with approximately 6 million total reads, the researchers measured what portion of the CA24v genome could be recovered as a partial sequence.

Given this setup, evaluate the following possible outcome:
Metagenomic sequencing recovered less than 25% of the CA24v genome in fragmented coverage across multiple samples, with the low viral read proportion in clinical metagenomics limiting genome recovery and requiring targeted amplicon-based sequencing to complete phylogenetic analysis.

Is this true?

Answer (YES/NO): YES